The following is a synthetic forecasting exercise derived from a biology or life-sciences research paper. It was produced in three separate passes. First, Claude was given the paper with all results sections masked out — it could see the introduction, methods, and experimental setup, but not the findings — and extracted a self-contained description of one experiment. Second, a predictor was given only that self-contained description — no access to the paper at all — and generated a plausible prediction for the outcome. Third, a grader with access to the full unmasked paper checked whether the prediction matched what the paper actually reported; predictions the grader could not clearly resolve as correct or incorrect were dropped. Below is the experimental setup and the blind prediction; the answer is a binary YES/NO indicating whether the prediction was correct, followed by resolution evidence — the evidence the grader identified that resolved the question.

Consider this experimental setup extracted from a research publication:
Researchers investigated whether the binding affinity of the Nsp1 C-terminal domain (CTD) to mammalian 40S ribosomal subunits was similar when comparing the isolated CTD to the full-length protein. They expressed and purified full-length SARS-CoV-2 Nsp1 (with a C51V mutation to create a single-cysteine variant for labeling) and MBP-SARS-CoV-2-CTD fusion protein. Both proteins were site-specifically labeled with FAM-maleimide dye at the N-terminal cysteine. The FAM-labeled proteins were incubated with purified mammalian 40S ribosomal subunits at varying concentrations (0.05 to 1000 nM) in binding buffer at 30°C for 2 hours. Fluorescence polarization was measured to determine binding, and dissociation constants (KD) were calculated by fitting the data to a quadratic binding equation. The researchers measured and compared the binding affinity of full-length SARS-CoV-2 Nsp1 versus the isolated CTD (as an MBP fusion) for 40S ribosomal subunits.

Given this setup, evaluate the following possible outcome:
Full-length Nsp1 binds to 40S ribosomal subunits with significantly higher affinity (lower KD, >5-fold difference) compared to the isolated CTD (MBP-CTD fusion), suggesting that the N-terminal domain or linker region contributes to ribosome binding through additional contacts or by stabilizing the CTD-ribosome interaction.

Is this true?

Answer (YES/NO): NO